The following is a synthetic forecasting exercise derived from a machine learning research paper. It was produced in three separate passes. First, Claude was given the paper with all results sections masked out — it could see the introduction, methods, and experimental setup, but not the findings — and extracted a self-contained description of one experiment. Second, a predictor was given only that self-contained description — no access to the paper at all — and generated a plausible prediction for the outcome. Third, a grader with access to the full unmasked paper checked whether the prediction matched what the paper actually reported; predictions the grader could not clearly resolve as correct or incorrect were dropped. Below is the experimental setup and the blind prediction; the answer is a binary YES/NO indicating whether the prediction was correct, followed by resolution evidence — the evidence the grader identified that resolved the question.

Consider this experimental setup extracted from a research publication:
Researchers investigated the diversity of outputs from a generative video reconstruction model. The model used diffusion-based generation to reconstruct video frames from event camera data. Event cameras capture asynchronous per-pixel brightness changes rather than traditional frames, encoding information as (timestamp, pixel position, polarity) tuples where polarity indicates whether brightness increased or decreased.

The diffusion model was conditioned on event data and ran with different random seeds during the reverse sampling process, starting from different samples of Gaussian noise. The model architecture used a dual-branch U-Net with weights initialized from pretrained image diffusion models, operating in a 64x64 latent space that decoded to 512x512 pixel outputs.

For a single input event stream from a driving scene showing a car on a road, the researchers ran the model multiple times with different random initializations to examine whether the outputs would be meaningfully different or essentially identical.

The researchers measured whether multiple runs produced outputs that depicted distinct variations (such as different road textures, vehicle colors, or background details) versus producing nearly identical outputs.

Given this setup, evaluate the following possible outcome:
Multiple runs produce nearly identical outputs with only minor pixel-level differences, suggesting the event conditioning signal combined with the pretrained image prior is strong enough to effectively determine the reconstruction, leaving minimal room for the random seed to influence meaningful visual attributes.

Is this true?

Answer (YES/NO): NO